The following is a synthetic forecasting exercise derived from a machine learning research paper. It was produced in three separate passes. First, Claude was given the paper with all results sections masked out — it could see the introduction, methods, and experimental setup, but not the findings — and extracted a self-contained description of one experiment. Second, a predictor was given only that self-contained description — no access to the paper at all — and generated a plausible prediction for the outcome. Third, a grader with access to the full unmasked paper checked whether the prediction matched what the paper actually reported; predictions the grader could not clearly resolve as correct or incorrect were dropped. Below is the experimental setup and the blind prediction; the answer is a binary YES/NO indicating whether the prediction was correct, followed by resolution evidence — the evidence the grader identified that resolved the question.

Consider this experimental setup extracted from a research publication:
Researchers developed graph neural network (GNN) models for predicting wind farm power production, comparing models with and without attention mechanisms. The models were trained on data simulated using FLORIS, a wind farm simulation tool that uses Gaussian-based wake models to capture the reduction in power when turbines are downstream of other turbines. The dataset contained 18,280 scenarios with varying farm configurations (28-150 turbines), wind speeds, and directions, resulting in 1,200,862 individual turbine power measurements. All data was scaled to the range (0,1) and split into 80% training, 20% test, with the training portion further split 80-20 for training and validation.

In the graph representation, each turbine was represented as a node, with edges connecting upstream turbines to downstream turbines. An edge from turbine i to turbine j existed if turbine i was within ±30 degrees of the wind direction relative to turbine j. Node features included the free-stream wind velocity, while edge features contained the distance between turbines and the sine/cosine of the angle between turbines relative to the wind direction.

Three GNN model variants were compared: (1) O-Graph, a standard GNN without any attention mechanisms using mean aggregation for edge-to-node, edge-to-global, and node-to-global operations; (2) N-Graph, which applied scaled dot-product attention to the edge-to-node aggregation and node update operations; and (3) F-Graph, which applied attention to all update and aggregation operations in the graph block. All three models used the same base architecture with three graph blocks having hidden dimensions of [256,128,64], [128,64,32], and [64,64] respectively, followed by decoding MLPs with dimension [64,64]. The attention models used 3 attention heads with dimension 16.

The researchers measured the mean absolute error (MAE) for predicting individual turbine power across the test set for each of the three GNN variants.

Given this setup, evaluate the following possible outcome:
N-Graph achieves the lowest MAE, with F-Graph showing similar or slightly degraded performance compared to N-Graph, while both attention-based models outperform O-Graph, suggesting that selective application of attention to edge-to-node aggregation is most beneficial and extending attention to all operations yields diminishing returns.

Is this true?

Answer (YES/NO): NO